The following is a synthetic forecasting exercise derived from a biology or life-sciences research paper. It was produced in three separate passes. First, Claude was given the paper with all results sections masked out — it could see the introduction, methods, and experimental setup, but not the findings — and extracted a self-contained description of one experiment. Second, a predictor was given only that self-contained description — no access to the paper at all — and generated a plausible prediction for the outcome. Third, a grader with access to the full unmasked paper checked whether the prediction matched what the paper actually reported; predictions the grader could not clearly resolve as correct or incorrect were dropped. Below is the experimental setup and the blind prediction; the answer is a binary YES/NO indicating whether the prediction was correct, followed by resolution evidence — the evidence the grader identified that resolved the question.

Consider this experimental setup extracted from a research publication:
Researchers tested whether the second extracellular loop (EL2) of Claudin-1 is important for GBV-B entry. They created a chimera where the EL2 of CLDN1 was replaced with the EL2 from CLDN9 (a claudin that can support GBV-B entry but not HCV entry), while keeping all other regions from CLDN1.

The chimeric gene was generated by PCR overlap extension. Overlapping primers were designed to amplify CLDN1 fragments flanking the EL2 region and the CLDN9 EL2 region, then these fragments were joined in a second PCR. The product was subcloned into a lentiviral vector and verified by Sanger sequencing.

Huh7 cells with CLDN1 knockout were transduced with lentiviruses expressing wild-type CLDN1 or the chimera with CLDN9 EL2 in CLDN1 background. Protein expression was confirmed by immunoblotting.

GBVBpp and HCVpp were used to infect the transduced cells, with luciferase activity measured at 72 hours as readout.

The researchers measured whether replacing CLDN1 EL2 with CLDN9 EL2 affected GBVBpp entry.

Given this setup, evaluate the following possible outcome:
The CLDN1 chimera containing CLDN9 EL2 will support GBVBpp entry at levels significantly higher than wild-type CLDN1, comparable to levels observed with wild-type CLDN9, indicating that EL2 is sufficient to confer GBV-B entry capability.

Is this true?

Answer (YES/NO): NO